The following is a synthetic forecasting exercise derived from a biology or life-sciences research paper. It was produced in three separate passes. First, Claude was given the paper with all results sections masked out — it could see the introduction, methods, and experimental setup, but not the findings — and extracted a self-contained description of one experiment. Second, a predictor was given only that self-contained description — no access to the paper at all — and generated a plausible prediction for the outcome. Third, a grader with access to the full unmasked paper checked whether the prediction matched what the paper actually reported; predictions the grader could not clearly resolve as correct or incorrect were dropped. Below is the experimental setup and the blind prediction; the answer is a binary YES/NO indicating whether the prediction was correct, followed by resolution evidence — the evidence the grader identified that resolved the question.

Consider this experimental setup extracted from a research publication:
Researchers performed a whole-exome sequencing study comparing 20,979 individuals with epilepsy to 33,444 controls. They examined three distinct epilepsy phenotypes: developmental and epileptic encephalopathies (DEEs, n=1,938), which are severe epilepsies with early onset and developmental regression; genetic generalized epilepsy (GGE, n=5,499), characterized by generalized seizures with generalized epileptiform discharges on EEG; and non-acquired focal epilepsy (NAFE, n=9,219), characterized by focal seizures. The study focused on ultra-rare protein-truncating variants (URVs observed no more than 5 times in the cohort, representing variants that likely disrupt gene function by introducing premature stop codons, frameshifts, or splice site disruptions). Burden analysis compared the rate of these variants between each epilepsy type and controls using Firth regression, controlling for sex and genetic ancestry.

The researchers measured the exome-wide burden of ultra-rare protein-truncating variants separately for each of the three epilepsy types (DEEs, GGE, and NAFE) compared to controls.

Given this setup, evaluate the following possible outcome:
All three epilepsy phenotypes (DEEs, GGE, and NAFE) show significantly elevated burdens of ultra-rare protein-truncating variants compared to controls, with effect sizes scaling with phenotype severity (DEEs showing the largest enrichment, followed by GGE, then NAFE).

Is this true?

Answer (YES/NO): NO